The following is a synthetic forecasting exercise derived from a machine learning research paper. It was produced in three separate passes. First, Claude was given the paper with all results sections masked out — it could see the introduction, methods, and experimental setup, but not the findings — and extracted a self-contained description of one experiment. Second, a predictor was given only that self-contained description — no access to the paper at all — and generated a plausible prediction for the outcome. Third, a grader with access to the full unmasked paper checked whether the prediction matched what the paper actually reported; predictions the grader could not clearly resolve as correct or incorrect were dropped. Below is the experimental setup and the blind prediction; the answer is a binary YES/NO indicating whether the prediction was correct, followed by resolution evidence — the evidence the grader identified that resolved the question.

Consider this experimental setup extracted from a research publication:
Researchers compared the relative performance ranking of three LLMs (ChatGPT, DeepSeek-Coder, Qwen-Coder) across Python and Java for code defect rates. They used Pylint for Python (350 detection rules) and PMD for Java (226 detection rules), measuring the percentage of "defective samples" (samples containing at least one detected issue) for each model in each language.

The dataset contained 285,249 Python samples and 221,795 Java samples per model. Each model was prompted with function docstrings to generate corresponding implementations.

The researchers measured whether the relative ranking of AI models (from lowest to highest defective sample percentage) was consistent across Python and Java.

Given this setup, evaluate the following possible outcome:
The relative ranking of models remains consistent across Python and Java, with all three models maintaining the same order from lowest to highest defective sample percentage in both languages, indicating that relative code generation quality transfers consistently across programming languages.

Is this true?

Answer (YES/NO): NO